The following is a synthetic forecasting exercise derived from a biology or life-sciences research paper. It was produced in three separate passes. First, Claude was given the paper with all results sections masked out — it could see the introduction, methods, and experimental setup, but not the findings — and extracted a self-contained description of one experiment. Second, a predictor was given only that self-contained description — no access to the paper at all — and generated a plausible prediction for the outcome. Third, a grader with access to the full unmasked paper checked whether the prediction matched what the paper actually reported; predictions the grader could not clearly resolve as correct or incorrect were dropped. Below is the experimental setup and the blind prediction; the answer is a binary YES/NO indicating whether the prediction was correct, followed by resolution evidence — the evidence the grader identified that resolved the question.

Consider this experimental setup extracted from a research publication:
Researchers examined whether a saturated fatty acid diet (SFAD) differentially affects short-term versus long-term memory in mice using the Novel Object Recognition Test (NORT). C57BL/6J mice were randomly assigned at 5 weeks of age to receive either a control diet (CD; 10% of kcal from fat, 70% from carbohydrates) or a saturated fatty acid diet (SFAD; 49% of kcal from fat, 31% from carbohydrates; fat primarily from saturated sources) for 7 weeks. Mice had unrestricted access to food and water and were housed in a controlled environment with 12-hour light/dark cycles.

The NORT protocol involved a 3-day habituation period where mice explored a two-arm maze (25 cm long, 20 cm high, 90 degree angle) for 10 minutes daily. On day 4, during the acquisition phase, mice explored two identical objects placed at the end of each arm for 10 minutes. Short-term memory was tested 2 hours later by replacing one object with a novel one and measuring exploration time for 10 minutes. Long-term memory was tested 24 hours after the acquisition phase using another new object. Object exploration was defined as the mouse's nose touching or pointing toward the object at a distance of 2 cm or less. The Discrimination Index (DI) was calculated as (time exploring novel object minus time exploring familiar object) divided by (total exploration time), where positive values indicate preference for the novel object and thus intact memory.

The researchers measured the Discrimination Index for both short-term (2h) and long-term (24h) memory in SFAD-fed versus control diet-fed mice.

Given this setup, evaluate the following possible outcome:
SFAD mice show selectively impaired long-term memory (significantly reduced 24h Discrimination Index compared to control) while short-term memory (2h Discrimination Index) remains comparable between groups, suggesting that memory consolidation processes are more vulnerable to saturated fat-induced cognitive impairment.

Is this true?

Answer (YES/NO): NO